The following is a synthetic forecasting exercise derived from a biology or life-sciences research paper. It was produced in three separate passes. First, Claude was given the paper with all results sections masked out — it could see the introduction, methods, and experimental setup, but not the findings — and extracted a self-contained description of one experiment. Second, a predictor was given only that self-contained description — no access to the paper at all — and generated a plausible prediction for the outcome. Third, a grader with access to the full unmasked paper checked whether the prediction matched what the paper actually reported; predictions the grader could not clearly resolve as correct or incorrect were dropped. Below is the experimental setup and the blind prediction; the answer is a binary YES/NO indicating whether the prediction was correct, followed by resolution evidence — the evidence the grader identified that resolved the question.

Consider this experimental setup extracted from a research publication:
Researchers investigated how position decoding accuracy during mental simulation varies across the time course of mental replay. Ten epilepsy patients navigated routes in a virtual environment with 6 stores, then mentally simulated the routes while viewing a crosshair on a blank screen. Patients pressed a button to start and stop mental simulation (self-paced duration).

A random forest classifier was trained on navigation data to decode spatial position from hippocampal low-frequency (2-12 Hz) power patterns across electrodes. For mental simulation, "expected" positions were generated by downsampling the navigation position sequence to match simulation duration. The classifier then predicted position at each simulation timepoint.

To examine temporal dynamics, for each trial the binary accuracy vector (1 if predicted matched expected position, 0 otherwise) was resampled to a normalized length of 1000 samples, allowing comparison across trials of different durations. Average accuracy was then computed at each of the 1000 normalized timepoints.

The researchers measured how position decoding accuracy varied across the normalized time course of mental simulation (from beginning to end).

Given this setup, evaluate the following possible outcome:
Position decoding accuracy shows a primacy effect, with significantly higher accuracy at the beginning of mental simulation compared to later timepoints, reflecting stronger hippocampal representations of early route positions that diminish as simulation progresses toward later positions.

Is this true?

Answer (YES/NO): YES